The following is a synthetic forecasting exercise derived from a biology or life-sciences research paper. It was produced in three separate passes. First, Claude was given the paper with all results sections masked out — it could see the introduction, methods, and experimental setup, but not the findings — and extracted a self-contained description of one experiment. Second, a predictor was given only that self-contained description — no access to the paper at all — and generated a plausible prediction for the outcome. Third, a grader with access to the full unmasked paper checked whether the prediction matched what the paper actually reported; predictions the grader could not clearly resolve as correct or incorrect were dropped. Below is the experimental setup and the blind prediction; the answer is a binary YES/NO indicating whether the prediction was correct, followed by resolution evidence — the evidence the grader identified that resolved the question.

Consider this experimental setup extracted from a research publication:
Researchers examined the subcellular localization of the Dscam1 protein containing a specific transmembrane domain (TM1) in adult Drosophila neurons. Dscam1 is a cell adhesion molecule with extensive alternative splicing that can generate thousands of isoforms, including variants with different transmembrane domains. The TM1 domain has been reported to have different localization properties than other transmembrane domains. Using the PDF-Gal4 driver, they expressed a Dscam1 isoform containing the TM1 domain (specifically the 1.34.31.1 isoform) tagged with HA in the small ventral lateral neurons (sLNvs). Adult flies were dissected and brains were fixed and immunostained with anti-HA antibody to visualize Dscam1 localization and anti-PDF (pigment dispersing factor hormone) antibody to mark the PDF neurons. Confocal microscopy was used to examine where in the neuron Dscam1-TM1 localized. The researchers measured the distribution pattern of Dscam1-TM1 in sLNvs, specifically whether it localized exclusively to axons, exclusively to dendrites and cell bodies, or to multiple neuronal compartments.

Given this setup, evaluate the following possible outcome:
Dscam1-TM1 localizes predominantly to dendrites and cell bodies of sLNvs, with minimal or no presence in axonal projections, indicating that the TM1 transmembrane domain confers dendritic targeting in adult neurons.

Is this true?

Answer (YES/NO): NO